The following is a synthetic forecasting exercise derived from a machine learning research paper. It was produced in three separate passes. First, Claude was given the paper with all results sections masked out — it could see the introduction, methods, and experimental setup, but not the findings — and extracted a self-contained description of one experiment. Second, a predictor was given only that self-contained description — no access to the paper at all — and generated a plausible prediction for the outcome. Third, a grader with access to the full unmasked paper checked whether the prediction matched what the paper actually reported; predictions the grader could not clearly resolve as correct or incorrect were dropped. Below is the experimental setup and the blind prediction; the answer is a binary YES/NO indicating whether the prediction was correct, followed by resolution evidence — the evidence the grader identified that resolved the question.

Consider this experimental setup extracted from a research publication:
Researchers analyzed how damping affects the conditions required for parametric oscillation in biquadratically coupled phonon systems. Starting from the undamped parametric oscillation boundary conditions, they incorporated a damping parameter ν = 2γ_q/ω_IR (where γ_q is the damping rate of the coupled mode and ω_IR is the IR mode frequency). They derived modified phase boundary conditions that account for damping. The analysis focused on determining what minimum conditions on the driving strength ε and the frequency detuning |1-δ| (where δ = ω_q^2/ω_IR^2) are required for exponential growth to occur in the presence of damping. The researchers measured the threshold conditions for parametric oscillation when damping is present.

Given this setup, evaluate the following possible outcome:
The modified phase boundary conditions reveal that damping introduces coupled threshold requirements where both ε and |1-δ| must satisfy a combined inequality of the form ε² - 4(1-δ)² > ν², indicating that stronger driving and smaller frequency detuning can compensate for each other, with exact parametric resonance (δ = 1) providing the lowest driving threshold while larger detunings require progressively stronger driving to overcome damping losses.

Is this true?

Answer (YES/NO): NO